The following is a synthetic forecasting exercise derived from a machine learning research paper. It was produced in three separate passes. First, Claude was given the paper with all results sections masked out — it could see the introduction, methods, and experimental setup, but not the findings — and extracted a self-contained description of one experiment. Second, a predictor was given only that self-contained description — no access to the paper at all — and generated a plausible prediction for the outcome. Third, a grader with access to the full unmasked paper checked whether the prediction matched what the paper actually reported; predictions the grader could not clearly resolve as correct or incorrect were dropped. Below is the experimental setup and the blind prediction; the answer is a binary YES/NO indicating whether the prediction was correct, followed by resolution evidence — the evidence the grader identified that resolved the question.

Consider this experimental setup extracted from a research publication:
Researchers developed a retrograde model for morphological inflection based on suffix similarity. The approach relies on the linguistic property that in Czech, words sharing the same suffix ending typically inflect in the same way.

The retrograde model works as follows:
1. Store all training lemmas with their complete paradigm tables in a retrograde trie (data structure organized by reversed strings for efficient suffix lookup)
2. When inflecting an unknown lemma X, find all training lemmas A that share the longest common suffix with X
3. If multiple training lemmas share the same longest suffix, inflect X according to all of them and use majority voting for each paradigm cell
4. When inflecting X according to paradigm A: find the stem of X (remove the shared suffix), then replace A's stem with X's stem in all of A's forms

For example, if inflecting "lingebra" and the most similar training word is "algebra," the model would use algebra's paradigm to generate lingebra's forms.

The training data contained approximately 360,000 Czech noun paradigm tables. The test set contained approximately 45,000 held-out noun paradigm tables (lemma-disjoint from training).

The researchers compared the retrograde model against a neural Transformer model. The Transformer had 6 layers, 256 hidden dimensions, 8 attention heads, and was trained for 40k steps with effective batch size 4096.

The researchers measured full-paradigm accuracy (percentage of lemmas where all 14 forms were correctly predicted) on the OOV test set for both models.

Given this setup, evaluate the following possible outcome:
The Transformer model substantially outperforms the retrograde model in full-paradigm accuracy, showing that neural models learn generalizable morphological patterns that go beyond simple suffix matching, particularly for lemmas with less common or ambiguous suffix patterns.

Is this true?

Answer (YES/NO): YES